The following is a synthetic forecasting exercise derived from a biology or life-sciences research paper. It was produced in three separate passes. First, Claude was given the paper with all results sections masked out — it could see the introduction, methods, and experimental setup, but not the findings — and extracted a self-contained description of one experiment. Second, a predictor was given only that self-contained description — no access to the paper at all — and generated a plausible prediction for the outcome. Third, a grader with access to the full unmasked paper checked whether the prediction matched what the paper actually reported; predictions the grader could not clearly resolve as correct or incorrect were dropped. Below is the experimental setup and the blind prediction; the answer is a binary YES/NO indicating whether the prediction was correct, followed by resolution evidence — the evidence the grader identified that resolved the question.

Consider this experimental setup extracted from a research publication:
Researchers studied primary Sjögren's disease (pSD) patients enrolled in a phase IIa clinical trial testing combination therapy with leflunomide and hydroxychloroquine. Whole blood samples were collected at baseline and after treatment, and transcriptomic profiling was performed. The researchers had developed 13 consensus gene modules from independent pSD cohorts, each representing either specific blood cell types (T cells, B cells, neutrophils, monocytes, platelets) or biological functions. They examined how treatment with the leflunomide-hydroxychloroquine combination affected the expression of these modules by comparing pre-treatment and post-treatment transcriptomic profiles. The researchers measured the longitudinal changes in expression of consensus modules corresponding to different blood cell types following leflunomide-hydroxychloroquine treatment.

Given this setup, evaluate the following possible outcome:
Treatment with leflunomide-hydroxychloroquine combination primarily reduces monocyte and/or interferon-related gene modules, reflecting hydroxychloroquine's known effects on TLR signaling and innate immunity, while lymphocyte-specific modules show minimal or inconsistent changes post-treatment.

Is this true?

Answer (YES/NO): NO